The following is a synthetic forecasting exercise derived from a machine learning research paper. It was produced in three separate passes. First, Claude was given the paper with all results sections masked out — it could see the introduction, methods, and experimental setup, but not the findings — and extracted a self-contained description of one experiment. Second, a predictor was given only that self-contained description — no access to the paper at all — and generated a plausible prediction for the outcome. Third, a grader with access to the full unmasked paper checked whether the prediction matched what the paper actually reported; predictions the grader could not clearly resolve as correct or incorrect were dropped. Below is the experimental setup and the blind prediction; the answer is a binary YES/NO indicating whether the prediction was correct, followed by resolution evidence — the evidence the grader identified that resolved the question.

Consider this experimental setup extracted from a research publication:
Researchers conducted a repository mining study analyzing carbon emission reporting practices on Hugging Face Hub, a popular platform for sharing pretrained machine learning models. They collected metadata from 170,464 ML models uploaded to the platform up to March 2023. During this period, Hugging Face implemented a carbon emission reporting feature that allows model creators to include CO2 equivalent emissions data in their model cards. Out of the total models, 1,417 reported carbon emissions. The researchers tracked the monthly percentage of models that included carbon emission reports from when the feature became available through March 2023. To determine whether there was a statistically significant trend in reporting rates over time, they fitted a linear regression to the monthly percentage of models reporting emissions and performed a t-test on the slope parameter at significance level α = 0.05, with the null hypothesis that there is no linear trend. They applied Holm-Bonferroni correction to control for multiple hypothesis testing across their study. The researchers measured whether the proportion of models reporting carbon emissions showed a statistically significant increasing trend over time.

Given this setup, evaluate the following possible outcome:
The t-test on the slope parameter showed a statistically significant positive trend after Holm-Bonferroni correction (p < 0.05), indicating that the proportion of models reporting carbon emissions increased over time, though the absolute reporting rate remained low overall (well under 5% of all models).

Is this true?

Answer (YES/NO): NO